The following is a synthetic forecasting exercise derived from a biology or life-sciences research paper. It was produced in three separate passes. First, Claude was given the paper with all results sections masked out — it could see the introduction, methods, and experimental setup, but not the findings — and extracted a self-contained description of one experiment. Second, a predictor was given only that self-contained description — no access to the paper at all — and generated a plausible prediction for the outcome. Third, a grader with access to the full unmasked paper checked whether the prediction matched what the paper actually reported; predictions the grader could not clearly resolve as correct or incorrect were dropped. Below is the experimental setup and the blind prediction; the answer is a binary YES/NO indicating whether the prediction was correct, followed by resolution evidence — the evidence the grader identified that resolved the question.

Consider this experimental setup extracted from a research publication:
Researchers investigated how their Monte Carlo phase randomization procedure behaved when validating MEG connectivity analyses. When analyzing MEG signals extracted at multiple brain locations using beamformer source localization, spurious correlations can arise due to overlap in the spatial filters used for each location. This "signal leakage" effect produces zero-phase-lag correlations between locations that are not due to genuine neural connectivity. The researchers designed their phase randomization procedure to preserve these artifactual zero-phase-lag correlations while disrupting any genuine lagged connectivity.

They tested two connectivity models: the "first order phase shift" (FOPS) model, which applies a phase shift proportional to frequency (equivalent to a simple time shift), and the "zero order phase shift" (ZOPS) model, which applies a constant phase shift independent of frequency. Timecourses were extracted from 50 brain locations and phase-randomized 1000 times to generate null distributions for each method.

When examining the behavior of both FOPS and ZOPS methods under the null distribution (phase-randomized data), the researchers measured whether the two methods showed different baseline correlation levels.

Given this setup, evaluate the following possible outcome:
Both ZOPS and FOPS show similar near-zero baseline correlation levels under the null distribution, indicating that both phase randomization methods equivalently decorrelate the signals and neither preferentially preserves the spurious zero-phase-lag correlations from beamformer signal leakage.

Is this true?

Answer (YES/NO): NO